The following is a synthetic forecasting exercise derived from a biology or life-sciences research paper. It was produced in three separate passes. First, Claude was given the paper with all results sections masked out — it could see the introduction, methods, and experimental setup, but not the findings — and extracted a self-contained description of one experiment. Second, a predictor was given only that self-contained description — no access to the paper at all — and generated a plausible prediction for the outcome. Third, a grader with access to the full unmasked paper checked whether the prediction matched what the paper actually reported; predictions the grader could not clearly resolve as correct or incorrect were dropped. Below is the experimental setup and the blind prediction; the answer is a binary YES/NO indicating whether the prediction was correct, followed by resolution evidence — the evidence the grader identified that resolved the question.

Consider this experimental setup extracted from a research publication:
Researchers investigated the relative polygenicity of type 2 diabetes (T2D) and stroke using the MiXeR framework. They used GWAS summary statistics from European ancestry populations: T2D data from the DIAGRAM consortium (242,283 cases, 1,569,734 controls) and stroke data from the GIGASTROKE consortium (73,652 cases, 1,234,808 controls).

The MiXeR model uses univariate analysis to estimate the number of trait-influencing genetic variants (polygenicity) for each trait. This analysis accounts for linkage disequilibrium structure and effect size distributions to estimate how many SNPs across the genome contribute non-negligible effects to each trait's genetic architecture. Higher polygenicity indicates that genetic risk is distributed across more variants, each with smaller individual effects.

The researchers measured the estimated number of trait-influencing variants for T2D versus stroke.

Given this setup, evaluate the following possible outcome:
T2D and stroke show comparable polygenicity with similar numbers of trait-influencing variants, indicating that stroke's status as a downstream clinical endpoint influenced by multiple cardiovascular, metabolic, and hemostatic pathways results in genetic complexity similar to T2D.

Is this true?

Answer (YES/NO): NO